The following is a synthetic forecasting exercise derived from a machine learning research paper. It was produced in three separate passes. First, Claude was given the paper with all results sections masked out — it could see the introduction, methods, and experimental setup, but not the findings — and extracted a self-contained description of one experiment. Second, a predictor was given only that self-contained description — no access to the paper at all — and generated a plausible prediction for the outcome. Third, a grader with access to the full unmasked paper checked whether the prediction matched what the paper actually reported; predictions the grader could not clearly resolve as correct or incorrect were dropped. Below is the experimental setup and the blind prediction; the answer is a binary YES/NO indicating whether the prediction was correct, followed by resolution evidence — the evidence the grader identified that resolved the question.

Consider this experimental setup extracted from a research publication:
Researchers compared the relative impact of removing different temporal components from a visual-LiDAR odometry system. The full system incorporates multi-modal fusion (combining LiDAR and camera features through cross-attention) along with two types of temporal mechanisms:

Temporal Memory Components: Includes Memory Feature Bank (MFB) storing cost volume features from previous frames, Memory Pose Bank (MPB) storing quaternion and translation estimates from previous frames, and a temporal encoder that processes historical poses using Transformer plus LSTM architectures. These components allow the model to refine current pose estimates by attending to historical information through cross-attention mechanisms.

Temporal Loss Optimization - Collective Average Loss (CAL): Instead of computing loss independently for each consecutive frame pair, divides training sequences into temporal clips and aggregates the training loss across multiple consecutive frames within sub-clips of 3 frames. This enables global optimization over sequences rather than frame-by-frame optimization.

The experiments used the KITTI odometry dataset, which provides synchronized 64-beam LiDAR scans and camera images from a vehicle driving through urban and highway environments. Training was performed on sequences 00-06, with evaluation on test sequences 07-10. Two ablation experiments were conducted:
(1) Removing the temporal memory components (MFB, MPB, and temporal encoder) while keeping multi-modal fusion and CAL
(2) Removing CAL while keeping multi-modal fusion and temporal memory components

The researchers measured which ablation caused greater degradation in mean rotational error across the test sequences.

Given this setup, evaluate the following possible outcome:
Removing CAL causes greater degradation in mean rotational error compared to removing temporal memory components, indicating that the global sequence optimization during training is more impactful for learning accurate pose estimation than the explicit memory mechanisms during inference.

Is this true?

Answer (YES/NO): NO